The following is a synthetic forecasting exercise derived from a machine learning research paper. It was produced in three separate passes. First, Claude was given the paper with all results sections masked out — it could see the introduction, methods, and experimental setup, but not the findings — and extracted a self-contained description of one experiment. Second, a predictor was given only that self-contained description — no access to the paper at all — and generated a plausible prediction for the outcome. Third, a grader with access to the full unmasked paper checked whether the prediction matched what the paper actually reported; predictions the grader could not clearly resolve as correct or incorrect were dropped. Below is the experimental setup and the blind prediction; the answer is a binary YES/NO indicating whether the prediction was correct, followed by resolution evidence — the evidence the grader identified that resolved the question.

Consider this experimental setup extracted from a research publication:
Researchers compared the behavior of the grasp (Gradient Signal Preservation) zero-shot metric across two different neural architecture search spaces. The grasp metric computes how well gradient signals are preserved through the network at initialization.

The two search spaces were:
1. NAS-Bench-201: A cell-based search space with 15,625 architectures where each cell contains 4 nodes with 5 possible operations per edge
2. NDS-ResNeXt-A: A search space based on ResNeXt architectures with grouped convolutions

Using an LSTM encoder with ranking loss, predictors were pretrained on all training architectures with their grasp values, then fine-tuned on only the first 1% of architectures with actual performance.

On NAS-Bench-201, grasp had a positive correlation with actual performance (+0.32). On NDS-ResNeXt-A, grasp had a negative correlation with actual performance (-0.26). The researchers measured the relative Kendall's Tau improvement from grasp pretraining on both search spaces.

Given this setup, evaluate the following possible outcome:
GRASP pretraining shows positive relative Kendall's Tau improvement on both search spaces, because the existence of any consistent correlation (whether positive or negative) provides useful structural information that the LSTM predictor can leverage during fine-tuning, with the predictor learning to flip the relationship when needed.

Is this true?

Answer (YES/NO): NO